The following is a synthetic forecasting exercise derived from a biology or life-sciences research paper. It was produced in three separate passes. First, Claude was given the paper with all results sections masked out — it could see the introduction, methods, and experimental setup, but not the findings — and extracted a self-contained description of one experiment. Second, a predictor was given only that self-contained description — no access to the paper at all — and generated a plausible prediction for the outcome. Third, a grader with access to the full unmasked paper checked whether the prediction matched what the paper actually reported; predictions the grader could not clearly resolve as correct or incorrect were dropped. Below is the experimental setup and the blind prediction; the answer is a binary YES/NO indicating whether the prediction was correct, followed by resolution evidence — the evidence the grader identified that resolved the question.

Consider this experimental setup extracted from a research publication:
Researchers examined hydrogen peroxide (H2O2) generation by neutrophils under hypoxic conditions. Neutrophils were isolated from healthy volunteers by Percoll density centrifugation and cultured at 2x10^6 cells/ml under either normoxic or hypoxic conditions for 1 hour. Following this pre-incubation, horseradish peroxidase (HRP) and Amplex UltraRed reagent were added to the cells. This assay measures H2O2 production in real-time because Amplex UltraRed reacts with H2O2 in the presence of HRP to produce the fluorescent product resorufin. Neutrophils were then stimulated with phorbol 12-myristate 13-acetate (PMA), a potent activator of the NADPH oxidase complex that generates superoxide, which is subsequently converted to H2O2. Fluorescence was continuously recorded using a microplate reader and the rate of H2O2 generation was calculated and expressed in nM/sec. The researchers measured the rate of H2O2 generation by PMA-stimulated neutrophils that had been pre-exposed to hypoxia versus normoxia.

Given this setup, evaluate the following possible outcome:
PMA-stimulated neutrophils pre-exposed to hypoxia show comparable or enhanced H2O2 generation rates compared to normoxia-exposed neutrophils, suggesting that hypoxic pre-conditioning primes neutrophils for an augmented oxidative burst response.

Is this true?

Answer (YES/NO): NO